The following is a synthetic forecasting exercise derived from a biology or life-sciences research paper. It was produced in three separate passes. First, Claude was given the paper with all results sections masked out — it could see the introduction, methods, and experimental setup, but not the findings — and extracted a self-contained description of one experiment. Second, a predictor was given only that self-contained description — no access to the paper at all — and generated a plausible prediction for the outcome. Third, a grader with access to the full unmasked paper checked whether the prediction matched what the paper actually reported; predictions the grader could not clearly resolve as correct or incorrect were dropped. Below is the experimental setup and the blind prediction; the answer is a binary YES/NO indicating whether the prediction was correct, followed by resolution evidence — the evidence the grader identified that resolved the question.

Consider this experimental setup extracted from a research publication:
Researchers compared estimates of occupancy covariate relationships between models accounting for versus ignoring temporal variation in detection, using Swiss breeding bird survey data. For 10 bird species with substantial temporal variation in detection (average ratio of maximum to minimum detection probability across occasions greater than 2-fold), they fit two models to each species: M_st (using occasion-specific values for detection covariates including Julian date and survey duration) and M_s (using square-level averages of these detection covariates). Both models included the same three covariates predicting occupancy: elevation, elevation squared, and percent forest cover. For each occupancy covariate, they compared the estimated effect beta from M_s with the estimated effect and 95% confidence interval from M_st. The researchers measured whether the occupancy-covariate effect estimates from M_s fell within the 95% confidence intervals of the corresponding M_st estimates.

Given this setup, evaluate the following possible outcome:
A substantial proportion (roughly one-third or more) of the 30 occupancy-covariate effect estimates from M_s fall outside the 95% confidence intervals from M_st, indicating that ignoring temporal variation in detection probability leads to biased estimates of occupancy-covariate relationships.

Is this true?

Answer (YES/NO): NO